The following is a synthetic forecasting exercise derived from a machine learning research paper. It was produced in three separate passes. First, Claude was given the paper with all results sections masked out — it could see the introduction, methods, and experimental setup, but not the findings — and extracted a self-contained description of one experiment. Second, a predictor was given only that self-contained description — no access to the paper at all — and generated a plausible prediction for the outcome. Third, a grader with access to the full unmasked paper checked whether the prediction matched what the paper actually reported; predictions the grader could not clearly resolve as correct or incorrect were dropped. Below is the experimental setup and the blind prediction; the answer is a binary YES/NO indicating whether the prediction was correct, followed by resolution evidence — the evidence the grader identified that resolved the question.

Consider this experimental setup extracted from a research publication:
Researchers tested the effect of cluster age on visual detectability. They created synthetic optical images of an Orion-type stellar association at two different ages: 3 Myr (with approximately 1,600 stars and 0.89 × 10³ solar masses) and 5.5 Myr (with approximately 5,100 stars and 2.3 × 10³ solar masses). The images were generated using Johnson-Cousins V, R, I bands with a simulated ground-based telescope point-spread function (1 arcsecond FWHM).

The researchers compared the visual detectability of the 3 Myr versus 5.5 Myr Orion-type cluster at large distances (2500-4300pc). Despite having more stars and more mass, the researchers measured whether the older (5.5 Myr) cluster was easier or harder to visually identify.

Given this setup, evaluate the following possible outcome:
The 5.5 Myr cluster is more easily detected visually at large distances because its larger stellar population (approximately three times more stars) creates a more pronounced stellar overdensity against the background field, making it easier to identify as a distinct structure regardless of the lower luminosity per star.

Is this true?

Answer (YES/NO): NO